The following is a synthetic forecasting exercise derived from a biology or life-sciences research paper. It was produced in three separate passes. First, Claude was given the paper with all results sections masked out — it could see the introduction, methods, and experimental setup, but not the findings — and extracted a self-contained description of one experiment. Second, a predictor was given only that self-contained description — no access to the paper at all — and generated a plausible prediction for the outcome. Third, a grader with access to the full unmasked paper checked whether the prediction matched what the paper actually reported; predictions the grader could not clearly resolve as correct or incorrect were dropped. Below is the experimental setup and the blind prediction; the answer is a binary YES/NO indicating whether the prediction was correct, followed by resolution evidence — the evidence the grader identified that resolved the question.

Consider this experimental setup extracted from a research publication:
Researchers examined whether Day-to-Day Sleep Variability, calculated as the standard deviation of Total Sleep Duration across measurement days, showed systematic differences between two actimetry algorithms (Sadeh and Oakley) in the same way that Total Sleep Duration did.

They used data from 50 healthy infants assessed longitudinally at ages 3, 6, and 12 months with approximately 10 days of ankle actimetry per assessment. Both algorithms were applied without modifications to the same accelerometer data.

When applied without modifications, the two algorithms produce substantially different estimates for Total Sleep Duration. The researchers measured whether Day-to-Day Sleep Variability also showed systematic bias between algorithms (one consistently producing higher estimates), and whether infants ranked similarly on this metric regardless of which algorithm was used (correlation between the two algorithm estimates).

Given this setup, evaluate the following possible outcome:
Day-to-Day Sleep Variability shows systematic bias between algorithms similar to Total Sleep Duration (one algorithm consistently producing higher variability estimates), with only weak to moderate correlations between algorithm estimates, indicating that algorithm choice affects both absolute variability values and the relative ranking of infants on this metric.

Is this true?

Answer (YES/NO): NO